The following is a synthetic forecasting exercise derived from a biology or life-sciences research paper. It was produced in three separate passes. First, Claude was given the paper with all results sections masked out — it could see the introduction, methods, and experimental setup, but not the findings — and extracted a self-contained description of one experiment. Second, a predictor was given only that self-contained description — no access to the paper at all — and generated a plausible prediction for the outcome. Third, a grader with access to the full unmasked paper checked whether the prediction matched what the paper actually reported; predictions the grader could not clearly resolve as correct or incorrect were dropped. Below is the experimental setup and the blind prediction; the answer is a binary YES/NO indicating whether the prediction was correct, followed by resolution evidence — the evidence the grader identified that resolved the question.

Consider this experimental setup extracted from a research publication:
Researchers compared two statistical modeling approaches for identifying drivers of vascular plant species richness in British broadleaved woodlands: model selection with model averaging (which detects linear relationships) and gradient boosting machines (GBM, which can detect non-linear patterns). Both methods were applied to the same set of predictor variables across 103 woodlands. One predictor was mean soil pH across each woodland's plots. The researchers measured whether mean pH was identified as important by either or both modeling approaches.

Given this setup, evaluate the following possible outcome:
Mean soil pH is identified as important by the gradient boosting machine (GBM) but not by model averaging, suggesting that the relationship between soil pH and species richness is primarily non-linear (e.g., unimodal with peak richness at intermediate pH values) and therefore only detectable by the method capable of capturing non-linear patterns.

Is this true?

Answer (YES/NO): YES